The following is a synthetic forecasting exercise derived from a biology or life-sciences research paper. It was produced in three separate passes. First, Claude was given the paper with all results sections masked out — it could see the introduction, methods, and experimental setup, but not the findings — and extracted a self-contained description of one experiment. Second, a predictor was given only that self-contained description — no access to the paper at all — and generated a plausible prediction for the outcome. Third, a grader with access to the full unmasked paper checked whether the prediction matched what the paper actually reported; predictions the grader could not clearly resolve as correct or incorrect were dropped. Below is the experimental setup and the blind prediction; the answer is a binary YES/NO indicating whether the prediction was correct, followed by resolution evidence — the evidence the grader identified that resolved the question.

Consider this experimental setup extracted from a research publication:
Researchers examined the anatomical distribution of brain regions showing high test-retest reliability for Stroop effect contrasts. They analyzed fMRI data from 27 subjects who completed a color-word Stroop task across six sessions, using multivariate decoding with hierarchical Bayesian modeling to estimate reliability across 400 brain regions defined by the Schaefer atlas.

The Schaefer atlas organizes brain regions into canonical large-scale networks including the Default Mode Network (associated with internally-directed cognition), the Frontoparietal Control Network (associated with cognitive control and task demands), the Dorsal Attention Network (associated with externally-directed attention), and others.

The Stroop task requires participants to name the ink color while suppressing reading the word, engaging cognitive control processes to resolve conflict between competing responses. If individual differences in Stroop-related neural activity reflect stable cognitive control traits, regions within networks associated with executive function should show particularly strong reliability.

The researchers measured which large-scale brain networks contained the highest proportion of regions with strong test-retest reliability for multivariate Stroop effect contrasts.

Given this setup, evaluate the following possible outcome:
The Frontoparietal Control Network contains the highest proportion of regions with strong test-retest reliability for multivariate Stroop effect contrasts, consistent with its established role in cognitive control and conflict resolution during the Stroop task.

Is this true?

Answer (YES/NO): NO